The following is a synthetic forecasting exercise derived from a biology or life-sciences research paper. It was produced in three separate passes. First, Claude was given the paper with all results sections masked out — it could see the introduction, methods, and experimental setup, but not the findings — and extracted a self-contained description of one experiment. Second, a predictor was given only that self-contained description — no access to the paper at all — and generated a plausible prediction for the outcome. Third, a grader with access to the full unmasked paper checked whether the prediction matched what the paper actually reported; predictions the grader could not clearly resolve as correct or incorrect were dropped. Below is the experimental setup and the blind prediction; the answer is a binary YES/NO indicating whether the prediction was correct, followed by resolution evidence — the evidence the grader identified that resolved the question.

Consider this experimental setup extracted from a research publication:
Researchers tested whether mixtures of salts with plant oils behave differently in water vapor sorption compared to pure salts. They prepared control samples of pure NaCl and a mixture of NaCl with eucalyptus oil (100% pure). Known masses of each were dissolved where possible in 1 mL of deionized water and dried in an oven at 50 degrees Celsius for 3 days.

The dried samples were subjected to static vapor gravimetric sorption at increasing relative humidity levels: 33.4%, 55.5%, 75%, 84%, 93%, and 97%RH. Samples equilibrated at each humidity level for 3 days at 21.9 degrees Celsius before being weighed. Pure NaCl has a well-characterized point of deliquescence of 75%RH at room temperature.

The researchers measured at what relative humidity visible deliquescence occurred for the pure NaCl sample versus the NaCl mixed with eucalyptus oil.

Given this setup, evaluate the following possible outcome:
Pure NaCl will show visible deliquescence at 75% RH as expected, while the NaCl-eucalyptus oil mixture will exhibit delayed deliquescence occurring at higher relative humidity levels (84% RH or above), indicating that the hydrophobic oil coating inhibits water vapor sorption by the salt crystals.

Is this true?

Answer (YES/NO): NO